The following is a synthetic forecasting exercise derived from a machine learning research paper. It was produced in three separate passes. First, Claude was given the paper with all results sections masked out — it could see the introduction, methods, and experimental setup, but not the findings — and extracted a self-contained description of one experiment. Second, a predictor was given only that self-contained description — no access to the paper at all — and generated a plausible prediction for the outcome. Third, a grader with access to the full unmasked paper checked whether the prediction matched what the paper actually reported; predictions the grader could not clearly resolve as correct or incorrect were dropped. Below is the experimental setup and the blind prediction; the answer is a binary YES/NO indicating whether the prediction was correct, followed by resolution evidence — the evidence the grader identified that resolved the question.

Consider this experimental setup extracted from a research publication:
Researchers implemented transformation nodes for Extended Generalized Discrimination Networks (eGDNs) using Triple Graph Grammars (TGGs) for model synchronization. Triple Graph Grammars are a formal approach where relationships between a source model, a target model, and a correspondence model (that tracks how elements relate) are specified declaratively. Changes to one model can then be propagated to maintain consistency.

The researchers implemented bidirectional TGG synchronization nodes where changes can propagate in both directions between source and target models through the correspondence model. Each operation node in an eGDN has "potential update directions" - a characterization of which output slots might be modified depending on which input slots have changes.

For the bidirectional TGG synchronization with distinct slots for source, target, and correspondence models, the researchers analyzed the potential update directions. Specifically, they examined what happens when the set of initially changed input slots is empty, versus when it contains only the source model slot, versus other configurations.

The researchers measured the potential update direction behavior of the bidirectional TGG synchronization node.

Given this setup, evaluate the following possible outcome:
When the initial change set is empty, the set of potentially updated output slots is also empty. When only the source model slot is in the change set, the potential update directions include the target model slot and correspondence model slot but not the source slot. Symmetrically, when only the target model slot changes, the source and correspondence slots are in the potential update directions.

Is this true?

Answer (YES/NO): YES